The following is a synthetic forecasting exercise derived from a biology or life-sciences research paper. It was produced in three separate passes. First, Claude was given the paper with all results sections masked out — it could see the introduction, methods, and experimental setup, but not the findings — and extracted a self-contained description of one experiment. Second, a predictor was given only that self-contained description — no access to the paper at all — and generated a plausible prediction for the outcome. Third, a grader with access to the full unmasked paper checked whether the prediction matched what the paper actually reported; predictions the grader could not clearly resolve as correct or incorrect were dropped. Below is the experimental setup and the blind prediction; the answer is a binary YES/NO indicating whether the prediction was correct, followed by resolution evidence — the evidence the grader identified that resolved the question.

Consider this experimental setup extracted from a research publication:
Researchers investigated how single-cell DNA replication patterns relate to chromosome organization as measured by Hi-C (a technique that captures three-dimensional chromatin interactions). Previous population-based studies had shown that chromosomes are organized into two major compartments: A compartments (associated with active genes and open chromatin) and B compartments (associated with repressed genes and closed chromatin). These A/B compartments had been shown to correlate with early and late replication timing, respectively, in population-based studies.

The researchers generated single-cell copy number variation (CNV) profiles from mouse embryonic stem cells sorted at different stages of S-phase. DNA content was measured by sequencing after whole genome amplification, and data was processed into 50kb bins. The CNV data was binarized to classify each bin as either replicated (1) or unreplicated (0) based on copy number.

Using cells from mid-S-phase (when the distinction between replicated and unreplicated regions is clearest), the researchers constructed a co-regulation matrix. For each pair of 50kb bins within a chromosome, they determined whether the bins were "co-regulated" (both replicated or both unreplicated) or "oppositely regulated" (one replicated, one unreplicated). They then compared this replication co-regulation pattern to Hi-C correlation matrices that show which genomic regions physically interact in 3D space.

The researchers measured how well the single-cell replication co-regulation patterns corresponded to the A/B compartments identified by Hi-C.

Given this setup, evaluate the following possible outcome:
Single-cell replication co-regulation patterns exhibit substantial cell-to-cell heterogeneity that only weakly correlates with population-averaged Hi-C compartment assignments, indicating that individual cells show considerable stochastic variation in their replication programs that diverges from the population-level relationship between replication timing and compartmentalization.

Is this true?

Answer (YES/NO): NO